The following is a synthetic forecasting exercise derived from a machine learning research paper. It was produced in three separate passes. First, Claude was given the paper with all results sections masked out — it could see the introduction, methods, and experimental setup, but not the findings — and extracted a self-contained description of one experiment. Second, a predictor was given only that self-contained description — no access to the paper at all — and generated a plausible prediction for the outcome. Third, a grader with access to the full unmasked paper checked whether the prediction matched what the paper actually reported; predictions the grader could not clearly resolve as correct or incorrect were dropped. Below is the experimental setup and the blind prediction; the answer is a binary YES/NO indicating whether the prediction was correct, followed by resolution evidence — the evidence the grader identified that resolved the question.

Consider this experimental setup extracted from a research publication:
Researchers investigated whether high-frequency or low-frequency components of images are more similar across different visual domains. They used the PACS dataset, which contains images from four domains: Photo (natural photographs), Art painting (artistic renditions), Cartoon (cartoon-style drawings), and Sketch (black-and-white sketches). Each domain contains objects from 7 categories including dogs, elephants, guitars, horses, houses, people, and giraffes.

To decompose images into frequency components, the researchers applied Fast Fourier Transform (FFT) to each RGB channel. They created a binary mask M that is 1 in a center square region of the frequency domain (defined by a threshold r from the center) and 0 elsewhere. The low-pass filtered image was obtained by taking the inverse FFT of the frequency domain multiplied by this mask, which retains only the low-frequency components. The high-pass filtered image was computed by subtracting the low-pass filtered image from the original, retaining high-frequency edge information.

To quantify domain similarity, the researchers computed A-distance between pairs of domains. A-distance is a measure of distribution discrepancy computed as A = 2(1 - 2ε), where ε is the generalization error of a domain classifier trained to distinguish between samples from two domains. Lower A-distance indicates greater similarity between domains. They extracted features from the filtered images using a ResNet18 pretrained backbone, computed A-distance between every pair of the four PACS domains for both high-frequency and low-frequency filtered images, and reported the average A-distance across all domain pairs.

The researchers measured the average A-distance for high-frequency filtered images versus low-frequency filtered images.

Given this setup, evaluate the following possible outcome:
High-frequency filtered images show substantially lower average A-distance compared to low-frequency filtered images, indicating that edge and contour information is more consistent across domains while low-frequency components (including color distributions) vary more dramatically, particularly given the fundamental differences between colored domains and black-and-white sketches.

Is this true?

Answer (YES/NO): NO